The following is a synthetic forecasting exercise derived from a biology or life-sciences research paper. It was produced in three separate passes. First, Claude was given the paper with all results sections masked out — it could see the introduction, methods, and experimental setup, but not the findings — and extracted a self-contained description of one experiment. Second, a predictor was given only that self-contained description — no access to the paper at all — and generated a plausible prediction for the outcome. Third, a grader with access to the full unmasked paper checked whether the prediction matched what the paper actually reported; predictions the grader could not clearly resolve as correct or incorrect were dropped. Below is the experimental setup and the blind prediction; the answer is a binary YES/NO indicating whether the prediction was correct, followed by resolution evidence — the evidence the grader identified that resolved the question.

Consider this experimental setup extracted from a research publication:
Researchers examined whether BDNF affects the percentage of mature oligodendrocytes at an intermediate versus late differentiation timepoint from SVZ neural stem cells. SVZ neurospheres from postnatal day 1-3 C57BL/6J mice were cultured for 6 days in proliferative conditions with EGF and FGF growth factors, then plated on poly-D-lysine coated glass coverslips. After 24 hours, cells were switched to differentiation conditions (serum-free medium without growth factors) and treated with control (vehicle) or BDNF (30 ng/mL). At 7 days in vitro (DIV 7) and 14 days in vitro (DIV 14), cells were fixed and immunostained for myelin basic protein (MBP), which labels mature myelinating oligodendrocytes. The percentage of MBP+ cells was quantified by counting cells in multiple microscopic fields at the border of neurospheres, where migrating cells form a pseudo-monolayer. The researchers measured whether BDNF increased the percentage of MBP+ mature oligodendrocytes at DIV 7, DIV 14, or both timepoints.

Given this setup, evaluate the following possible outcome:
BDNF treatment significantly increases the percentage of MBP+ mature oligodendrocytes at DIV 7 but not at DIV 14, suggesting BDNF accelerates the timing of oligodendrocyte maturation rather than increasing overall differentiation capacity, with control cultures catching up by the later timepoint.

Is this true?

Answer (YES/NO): NO